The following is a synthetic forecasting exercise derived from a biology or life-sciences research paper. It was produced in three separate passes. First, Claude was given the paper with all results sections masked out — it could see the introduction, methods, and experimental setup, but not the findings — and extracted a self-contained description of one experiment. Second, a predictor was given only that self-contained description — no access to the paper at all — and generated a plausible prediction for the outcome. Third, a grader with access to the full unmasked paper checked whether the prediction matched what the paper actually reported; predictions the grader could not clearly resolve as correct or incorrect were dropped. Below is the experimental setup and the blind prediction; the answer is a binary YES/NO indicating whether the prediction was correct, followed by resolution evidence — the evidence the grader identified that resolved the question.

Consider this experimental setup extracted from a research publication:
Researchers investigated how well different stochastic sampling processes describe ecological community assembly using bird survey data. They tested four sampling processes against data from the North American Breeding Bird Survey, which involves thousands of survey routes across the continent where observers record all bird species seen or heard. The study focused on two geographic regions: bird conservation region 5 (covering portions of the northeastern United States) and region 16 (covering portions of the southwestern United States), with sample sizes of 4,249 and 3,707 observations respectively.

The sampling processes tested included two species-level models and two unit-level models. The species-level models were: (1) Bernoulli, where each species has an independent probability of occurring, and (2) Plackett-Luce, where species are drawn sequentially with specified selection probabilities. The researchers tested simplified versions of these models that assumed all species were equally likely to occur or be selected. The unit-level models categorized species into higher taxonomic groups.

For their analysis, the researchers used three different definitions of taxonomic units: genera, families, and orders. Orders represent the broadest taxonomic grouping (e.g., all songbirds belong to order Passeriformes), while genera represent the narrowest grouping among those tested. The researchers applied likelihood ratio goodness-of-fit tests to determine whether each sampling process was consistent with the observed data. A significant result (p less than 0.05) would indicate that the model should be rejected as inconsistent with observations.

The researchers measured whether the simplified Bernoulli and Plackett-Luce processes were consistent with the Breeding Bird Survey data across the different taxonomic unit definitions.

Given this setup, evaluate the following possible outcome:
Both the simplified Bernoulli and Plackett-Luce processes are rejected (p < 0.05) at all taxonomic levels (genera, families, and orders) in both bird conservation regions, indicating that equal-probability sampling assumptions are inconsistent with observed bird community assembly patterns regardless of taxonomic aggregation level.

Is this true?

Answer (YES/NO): YES